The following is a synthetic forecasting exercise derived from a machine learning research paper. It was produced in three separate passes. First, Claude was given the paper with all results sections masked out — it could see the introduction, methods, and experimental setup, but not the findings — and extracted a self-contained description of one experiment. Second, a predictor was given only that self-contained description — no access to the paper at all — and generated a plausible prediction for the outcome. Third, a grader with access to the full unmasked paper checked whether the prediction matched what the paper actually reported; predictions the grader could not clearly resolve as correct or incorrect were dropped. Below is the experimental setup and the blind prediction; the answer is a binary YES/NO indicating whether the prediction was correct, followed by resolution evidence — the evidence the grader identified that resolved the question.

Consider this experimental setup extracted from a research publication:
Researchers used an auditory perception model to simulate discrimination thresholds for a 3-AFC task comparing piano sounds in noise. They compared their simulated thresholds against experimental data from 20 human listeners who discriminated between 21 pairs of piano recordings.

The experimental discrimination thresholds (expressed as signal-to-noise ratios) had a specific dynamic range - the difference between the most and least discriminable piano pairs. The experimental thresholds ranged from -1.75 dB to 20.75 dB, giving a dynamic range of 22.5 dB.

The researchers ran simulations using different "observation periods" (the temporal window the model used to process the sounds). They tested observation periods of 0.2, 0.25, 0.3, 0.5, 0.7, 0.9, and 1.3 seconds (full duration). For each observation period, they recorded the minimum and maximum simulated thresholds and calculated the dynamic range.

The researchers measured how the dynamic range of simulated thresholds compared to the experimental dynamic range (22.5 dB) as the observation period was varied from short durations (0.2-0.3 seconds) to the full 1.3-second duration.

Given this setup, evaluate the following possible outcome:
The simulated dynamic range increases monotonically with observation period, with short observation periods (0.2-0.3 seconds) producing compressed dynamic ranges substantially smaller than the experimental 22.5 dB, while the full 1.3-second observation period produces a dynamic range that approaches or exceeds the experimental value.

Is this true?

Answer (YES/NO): NO